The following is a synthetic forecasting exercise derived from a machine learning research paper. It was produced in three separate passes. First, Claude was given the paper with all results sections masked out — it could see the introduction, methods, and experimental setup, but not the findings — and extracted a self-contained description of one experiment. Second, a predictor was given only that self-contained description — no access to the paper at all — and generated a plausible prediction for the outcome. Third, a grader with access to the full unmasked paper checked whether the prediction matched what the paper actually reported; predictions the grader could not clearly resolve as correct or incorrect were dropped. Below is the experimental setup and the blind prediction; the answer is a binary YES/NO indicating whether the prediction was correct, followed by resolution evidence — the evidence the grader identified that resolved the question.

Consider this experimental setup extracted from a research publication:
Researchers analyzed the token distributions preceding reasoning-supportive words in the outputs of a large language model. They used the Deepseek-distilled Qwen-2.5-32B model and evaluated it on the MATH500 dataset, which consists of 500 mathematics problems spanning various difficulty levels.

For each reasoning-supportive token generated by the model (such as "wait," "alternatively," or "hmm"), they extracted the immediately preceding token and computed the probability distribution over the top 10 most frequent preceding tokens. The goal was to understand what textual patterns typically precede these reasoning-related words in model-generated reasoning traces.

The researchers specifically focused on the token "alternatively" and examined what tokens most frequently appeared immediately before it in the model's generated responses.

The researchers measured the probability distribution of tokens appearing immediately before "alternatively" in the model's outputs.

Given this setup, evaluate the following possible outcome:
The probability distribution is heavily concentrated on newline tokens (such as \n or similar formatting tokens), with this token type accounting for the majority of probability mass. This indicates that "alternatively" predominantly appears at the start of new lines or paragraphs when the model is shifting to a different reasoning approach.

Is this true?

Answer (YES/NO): YES